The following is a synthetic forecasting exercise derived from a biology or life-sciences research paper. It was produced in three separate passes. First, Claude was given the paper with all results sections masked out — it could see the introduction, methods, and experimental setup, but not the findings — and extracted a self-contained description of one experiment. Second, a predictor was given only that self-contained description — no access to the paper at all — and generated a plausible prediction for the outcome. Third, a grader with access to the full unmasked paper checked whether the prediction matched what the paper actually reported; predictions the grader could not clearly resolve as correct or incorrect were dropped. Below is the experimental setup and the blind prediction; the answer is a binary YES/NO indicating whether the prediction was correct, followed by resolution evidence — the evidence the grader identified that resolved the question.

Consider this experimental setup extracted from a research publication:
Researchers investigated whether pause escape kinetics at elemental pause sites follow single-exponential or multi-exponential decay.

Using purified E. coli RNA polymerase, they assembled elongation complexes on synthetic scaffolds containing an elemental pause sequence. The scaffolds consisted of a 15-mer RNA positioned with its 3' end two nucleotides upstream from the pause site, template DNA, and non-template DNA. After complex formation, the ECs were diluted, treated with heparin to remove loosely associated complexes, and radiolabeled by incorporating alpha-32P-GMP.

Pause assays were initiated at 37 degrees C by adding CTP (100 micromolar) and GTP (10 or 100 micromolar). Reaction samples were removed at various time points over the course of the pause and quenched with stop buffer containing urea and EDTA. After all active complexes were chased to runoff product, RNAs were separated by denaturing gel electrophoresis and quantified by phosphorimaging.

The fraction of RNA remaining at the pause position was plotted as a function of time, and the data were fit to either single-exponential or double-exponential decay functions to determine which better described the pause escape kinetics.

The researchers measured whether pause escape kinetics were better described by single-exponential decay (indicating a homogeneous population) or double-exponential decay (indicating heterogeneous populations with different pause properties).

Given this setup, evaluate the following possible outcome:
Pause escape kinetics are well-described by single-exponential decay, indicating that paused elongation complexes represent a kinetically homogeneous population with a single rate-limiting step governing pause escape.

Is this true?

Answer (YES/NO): NO